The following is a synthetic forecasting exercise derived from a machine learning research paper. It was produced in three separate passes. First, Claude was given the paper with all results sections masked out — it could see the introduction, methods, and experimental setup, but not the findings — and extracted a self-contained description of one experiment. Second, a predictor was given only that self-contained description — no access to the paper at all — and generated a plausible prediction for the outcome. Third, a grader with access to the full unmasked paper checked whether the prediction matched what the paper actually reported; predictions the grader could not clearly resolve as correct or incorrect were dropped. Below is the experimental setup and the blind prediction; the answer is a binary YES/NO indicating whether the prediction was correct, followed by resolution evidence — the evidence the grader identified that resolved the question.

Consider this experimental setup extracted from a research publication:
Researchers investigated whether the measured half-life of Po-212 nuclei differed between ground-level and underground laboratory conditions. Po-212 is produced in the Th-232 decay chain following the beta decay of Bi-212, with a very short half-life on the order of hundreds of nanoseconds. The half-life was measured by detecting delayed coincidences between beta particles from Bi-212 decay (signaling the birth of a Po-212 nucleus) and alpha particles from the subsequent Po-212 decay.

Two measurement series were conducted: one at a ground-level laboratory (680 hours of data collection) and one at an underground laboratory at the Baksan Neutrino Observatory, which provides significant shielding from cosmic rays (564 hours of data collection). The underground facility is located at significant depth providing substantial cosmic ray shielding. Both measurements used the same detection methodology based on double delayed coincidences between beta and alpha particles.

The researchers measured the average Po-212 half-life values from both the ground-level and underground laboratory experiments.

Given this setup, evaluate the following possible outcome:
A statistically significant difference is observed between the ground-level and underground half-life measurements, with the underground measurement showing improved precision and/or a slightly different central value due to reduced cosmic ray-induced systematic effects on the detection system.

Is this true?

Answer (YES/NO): NO